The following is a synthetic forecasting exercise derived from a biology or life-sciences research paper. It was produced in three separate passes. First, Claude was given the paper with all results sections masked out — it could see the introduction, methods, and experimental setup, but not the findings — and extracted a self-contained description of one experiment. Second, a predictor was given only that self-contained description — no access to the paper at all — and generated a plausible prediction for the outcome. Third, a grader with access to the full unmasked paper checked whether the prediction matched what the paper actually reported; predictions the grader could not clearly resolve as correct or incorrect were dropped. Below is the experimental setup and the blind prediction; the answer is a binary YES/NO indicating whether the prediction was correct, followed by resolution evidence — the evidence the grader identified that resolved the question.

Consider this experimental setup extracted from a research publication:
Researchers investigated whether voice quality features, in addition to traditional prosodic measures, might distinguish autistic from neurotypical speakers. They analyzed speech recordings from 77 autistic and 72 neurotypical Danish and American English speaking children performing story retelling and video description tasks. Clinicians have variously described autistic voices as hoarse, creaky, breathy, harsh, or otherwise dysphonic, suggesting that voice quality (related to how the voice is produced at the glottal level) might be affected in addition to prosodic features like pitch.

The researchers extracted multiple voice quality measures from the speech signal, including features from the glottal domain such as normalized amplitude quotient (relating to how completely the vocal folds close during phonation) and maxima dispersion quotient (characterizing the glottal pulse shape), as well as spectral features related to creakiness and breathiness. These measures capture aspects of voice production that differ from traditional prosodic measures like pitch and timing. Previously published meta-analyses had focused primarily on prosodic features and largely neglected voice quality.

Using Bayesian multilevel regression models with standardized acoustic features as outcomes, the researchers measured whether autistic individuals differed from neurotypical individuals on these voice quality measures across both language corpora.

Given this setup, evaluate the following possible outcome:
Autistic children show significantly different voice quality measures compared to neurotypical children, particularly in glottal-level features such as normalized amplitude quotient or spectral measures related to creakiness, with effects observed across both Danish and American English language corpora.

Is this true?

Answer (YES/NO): YES